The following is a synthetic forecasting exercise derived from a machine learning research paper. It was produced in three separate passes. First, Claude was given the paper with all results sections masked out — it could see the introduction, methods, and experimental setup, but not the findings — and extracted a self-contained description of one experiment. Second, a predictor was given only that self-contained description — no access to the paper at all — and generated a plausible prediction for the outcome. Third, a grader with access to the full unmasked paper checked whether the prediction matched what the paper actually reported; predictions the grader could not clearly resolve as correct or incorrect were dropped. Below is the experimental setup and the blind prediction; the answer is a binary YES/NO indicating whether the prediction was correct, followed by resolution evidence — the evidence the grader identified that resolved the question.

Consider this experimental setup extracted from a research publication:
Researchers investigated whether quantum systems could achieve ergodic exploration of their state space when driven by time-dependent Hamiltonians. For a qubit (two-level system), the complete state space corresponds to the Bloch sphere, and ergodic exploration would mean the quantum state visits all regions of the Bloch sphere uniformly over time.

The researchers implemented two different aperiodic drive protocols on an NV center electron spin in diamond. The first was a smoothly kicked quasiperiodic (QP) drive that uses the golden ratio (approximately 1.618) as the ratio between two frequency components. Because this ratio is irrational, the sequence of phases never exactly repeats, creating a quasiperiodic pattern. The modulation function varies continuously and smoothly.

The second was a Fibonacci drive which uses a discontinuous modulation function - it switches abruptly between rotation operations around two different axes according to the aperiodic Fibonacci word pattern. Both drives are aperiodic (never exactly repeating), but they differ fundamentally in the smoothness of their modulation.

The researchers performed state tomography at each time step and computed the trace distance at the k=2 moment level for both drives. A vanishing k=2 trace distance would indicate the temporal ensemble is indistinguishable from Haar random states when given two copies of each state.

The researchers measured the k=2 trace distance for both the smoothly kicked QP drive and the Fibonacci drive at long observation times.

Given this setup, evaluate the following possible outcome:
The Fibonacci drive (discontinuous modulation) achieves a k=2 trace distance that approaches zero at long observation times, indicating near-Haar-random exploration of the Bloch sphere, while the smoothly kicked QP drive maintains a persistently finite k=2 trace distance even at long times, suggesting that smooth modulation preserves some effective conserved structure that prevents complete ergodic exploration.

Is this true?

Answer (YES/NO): YES